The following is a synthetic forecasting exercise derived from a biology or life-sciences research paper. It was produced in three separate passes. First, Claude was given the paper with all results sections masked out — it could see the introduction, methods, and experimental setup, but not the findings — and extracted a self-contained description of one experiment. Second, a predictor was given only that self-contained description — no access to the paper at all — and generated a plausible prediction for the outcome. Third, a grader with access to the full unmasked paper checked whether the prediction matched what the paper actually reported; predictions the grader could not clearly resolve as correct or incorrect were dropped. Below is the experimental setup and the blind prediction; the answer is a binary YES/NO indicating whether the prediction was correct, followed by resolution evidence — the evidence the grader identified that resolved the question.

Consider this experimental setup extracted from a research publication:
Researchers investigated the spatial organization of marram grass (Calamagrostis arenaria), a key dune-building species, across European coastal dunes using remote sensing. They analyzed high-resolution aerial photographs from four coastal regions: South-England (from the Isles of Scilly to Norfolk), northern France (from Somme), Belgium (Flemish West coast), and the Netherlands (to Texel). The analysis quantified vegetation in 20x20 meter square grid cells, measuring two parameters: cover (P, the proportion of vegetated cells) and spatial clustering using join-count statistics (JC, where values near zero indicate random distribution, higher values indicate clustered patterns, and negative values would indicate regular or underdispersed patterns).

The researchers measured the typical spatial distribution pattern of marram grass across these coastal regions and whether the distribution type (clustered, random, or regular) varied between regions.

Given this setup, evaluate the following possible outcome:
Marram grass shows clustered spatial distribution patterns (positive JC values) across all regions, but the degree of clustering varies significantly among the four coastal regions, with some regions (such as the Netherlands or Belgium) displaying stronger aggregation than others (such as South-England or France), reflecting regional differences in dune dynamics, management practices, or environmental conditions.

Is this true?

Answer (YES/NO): NO